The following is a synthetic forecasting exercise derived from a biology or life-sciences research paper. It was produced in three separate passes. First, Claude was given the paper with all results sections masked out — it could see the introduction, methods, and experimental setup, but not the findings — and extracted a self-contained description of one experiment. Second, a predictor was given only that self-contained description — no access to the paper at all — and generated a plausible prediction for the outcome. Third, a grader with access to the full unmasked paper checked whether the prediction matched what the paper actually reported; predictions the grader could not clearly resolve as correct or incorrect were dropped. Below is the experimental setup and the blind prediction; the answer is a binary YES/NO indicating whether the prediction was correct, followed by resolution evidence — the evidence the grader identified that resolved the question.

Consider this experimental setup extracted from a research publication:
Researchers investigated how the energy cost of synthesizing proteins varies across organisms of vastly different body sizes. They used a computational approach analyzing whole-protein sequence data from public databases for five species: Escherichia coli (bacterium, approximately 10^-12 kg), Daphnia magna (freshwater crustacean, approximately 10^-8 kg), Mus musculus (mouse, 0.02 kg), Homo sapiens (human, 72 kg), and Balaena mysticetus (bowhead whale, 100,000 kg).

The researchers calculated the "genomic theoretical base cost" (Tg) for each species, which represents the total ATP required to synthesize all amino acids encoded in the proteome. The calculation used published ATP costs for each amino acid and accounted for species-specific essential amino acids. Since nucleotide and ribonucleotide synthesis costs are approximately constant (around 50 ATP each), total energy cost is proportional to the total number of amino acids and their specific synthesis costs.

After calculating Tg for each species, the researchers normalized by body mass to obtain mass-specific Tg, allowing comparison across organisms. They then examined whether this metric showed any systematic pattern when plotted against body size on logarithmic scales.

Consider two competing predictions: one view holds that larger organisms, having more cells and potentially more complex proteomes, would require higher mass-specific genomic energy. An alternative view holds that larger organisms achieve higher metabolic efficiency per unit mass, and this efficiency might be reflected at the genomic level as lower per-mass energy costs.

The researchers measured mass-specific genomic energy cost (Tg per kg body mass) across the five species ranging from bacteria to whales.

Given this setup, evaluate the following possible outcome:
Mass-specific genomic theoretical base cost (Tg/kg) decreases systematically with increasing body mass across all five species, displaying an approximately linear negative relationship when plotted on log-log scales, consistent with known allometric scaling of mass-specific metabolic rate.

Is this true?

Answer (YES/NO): YES